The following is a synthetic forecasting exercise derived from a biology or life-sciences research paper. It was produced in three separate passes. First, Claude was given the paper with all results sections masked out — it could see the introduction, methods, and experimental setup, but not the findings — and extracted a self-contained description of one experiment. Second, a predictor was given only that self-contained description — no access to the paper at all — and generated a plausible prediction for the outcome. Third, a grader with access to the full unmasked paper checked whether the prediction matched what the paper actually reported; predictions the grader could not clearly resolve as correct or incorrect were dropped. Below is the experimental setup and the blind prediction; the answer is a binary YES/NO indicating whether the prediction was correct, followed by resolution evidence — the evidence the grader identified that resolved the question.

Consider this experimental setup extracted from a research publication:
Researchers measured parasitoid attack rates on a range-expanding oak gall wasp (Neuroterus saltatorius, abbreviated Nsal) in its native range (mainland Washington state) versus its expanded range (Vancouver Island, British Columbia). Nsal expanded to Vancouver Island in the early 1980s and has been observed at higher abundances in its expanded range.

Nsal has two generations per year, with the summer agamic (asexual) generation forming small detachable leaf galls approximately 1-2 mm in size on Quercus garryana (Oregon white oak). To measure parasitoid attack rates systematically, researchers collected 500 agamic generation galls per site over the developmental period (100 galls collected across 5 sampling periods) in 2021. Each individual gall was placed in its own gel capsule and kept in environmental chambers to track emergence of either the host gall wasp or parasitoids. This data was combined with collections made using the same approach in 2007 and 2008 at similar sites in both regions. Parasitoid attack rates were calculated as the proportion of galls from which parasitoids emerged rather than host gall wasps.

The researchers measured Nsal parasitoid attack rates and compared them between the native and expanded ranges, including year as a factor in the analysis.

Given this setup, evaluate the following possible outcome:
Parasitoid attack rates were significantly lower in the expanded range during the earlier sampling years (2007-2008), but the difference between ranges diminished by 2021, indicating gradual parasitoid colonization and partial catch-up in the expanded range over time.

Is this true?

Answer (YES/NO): NO